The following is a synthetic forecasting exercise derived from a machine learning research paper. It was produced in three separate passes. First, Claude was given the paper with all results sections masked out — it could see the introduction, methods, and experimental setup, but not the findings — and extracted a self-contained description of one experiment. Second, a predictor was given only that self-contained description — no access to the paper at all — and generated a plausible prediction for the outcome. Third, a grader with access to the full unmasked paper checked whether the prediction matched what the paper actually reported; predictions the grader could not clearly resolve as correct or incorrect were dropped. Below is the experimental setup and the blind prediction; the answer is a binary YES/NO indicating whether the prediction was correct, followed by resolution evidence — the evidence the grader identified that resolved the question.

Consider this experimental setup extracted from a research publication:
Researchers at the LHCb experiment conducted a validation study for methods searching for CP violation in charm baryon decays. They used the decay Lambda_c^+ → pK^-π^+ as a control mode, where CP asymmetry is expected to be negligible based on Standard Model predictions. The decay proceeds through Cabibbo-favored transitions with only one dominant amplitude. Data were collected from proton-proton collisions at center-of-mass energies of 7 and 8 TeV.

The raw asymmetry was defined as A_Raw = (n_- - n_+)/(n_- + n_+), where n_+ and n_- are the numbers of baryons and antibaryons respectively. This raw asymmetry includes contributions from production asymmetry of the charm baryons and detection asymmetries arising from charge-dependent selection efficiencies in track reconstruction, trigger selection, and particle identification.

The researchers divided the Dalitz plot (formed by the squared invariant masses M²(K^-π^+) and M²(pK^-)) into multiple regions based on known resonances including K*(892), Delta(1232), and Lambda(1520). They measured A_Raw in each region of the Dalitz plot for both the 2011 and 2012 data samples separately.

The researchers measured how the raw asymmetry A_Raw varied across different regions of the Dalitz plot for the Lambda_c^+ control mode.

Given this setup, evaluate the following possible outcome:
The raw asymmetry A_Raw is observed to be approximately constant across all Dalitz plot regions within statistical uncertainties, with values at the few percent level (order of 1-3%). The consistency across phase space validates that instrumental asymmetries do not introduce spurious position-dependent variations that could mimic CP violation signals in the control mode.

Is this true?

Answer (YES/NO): YES